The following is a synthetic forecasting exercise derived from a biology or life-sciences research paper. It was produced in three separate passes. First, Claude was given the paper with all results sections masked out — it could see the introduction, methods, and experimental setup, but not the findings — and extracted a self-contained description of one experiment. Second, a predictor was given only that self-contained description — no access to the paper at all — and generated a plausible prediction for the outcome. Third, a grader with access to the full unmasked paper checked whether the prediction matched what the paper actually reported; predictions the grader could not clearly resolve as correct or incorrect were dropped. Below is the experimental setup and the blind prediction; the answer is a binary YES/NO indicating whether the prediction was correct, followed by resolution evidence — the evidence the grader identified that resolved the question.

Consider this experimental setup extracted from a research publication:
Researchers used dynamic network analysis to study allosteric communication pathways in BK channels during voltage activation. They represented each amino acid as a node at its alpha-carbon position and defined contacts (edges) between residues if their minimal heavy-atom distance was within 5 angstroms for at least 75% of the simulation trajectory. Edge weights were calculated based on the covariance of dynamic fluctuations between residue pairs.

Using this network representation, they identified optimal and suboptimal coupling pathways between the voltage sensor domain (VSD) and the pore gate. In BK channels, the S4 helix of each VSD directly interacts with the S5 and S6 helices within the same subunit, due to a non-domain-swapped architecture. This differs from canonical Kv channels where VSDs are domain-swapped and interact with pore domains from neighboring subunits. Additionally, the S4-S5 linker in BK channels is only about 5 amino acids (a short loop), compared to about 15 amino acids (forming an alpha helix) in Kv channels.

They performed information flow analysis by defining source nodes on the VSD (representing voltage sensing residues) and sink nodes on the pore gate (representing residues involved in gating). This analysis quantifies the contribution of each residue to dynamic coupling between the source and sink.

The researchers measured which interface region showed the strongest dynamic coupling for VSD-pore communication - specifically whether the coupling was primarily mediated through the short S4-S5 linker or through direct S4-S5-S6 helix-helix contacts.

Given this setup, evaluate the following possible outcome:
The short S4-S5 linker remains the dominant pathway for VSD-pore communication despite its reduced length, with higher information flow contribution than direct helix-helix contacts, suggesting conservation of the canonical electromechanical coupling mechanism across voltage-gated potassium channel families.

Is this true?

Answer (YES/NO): NO